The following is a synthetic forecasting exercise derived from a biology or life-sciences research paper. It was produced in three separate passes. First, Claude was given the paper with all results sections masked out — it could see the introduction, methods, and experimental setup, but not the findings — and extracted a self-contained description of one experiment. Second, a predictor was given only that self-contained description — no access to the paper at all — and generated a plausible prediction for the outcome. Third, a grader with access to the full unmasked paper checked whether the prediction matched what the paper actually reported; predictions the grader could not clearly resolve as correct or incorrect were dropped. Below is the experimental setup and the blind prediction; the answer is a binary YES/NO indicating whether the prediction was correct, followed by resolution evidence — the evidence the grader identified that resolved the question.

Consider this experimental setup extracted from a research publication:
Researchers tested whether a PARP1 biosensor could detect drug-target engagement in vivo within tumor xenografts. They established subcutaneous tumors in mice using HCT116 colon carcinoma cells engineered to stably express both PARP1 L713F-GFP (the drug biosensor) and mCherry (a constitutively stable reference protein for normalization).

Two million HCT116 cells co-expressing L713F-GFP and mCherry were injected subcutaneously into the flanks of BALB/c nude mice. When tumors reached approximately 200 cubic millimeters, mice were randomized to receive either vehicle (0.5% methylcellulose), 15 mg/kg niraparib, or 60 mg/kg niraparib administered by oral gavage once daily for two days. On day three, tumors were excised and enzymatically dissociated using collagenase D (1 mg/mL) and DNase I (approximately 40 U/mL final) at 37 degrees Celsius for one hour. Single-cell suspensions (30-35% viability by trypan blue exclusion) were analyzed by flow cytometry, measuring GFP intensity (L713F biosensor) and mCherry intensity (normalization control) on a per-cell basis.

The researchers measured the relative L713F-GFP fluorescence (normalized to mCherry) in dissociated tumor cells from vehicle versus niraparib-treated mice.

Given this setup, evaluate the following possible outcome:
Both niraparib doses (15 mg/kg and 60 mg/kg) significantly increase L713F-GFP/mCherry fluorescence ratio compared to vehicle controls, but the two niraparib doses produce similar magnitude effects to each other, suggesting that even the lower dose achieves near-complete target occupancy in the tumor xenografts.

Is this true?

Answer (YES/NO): NO